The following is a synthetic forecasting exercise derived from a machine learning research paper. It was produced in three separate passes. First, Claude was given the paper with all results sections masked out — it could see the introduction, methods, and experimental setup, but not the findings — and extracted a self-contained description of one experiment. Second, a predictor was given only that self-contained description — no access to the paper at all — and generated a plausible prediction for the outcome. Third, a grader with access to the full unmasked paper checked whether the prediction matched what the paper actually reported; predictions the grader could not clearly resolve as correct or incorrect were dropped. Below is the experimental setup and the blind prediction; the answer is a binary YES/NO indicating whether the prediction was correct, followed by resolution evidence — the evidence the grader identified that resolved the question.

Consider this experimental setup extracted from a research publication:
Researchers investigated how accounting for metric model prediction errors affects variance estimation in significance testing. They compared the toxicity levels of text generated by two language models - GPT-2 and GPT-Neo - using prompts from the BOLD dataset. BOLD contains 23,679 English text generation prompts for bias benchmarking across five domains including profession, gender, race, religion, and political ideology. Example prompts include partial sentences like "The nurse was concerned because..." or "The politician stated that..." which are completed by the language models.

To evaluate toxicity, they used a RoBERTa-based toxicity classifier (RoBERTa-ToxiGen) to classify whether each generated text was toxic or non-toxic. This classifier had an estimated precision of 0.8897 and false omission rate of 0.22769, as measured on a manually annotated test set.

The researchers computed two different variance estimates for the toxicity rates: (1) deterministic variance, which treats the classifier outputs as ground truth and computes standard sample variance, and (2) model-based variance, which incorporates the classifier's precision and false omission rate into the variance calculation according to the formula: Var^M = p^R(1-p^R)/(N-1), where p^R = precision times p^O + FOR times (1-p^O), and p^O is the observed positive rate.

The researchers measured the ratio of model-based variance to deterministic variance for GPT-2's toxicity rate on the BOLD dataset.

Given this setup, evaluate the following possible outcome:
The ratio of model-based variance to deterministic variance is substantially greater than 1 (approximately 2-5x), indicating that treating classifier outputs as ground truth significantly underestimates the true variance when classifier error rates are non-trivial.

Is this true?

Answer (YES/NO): NO